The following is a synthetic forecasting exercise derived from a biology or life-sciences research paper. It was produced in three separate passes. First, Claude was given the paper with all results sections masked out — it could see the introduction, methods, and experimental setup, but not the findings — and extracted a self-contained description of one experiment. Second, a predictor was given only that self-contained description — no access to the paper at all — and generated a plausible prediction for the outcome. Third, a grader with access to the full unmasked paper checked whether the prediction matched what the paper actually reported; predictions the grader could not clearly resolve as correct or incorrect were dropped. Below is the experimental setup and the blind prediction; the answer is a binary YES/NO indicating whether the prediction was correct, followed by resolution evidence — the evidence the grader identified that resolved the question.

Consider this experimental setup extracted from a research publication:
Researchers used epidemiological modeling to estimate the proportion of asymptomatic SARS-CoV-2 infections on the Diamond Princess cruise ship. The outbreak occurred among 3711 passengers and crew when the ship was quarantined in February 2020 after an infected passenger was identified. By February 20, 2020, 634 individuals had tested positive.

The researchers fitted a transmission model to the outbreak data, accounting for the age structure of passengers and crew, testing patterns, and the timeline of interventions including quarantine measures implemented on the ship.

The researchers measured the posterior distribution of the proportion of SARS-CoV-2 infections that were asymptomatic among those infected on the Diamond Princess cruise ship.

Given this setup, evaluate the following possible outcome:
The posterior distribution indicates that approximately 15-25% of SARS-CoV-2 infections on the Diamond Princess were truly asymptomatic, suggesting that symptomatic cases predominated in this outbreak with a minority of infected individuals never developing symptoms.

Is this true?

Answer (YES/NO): NO